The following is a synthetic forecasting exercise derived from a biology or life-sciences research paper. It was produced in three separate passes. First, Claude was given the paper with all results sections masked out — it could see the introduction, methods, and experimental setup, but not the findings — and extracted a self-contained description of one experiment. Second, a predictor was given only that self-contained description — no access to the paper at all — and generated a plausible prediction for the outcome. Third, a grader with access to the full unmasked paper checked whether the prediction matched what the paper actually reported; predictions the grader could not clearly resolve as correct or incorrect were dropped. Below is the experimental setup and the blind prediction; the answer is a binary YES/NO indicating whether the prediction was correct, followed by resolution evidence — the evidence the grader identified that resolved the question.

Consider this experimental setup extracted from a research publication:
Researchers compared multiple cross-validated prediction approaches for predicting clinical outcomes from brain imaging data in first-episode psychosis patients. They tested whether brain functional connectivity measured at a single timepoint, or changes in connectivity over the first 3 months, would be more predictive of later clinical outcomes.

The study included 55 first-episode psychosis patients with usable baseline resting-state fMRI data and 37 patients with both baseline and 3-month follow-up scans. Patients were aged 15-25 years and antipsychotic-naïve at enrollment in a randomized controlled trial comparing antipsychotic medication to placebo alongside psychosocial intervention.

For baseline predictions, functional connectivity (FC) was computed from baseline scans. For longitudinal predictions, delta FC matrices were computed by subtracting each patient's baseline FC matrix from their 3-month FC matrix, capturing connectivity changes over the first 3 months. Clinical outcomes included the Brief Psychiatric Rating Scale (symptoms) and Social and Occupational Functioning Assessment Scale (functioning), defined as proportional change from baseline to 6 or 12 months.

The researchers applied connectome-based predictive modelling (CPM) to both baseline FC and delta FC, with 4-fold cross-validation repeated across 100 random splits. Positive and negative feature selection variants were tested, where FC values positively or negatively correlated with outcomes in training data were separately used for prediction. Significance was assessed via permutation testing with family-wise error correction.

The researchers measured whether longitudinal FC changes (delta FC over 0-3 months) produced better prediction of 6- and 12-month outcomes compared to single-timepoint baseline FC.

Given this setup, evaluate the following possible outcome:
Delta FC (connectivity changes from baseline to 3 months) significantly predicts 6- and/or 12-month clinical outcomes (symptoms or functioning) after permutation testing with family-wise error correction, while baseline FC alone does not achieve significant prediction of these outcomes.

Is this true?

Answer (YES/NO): NO